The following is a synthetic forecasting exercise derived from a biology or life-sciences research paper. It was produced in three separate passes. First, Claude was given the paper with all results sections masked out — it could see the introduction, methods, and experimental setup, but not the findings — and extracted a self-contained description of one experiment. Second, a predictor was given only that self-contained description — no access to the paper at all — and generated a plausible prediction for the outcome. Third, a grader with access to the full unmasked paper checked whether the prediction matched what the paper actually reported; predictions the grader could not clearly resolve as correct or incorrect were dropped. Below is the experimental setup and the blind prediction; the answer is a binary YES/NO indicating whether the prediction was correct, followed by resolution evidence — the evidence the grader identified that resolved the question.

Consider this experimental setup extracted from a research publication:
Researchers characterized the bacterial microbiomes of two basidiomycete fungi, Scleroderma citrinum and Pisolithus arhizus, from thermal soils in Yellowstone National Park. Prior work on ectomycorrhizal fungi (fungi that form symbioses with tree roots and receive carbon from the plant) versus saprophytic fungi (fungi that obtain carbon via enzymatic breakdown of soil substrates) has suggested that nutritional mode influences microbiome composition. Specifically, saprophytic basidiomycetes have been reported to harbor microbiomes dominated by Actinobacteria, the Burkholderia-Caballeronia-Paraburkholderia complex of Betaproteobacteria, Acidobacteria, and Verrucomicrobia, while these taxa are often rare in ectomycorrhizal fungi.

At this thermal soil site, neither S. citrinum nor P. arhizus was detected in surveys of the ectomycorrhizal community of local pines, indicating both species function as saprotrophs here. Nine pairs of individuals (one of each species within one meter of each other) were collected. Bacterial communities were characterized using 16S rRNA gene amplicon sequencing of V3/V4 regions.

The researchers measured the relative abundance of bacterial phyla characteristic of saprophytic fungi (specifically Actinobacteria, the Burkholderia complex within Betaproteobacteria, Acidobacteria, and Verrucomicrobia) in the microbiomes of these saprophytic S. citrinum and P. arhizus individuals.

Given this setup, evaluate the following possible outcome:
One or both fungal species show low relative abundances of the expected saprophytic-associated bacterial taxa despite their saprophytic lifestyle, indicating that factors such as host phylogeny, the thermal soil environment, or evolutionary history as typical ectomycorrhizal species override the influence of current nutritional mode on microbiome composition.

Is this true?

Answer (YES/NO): NO